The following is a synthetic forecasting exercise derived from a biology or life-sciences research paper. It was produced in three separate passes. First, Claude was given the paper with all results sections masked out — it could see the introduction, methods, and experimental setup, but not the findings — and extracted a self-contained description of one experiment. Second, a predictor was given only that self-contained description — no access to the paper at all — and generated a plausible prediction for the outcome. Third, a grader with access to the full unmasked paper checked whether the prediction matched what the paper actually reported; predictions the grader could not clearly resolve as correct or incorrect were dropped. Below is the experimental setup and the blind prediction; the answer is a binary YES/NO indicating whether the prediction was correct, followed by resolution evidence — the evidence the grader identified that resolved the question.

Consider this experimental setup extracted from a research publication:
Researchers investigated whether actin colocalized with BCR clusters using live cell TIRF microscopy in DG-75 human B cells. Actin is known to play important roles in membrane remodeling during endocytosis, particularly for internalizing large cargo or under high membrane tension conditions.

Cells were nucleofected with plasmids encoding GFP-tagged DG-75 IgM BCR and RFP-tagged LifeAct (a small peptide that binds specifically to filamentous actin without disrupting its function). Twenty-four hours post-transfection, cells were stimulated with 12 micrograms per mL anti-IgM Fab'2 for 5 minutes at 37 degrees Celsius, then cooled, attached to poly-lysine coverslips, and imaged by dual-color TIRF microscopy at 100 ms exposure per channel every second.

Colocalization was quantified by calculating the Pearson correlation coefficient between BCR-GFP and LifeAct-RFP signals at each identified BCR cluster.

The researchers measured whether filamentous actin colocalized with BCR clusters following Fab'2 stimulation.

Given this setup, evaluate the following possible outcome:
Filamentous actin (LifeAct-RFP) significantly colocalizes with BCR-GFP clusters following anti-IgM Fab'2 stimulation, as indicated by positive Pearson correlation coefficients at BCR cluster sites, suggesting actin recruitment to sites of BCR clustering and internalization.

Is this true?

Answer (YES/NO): NO